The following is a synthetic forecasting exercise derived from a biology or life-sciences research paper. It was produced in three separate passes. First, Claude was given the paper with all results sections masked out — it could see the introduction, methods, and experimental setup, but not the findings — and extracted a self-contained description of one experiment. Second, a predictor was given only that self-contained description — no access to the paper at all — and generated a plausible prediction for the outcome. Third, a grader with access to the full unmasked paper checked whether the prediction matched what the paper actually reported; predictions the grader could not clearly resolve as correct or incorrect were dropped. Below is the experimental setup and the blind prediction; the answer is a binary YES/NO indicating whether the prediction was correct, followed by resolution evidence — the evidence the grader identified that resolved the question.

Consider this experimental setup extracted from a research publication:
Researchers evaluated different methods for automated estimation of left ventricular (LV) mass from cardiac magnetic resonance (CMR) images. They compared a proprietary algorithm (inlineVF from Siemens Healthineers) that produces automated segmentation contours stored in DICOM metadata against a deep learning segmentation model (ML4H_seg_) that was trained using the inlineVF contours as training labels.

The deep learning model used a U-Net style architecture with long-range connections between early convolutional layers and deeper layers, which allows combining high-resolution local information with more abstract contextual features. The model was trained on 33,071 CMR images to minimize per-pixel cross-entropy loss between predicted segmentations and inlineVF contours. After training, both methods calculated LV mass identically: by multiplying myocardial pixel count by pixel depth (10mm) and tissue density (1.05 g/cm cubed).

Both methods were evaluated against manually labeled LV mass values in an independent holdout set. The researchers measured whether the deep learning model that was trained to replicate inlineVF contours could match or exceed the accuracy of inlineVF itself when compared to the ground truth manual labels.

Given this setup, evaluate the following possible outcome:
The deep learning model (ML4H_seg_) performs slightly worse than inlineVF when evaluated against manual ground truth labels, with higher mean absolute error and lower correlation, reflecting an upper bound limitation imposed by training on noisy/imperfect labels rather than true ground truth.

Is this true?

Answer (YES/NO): NO